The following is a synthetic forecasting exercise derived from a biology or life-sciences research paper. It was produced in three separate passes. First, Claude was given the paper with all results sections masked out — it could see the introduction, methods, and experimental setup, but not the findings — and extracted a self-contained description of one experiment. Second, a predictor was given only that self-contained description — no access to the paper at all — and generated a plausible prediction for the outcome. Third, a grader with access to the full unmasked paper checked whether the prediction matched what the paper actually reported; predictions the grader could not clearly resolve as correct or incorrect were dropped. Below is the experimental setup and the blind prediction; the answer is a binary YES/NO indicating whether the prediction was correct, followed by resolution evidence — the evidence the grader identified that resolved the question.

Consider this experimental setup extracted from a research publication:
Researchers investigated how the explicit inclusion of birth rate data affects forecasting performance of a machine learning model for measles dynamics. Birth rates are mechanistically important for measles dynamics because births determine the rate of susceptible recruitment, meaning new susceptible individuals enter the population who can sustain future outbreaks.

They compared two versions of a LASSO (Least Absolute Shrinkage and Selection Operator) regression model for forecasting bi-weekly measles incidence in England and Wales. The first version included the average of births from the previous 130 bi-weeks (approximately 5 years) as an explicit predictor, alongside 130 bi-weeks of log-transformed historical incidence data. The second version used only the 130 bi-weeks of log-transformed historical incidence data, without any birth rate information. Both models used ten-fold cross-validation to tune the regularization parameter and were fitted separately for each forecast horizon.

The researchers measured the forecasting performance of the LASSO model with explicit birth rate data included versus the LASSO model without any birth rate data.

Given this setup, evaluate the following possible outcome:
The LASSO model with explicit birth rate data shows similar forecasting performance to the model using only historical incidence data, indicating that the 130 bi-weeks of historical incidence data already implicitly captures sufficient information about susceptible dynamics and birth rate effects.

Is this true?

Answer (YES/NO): YES